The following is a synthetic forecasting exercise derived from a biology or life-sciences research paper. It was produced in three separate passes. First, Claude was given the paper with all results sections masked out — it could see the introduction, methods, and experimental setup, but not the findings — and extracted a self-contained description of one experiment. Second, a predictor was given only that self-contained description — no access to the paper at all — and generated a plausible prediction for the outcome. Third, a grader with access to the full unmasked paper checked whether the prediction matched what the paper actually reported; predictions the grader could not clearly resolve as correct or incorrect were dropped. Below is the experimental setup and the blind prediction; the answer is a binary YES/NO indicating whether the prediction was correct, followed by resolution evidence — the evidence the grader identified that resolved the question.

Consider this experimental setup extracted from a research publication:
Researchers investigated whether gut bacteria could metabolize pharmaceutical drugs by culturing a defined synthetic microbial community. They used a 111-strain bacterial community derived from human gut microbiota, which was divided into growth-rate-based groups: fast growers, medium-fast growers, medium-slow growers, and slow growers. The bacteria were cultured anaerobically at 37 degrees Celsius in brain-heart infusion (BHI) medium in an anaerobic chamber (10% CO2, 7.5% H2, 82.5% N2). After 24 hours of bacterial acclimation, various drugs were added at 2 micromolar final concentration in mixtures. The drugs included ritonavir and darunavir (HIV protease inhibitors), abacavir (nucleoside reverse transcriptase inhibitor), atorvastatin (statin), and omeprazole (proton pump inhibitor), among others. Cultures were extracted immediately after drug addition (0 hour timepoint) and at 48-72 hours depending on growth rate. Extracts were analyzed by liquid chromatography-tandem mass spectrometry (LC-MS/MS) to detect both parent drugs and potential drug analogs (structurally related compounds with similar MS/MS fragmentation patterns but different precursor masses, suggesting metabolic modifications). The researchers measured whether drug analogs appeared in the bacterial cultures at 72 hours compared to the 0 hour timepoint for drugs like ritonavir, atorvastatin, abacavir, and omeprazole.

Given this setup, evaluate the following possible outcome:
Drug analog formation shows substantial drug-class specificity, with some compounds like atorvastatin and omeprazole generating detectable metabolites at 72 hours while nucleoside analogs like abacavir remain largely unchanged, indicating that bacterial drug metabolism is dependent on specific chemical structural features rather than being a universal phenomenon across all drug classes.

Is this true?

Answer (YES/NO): NO